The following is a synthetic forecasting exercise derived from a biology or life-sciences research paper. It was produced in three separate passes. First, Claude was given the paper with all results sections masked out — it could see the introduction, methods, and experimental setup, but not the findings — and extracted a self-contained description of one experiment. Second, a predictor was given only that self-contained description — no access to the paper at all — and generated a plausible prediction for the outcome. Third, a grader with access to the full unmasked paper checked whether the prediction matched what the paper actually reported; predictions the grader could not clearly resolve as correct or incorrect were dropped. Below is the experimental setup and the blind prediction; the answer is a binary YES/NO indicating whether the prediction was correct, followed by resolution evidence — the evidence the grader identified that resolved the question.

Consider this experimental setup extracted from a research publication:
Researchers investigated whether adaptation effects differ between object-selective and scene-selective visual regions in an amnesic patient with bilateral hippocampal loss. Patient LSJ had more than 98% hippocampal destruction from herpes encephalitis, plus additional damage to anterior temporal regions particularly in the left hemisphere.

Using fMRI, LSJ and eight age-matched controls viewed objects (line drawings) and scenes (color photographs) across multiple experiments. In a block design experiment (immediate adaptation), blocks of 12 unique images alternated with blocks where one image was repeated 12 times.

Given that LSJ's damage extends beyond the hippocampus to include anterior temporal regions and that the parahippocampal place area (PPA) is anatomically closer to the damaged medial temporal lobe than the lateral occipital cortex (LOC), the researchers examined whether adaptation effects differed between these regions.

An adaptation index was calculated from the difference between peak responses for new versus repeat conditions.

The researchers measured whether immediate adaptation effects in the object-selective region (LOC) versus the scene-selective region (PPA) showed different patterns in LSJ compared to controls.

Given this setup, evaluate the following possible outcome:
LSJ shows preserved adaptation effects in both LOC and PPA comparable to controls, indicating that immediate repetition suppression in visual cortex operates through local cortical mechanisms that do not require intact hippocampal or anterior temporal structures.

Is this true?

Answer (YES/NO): YES